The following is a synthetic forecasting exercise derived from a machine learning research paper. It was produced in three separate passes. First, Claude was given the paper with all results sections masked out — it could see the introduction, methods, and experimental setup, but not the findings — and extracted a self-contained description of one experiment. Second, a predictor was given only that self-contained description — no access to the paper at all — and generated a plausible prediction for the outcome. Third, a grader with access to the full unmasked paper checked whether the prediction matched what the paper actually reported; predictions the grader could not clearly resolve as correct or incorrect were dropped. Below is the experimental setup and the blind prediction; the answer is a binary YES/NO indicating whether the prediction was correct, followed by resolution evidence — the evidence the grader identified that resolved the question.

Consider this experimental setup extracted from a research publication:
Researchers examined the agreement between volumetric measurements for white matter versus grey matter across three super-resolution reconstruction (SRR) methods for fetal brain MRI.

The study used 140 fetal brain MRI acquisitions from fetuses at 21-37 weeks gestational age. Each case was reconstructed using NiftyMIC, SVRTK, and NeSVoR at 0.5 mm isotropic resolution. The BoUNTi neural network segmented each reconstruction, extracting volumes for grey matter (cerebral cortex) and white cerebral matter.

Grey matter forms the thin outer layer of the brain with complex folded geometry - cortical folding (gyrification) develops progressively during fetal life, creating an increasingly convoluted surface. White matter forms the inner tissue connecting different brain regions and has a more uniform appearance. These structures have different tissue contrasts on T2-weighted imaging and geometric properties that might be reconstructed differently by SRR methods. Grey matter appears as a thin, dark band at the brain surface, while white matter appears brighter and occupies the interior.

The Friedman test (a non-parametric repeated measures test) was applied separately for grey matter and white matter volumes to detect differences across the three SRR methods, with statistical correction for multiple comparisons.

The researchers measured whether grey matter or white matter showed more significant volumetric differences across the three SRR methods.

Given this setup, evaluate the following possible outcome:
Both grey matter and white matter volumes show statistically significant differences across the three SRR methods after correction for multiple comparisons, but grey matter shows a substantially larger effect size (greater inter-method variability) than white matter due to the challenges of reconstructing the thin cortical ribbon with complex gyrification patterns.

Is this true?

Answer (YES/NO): NO